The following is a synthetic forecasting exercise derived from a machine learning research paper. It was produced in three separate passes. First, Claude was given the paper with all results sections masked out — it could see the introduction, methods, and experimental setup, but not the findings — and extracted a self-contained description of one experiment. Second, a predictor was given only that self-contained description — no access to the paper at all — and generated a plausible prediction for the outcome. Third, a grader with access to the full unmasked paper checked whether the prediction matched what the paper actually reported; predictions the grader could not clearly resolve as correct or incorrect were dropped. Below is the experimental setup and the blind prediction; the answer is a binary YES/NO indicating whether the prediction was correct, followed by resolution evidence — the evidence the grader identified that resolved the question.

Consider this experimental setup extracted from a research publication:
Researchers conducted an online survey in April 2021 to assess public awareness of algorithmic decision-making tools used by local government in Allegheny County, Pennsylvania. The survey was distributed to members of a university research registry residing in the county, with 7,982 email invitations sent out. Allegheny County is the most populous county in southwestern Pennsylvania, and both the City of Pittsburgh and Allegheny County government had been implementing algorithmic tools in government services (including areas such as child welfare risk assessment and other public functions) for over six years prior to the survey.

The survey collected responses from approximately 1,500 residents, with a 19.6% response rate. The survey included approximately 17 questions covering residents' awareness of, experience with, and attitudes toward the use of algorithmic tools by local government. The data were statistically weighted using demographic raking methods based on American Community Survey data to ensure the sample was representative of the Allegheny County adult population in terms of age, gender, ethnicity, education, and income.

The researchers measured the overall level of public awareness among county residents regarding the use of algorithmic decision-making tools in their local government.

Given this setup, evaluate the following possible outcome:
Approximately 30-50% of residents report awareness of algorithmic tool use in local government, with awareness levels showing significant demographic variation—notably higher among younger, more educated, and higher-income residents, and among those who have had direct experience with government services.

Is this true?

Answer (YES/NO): NO